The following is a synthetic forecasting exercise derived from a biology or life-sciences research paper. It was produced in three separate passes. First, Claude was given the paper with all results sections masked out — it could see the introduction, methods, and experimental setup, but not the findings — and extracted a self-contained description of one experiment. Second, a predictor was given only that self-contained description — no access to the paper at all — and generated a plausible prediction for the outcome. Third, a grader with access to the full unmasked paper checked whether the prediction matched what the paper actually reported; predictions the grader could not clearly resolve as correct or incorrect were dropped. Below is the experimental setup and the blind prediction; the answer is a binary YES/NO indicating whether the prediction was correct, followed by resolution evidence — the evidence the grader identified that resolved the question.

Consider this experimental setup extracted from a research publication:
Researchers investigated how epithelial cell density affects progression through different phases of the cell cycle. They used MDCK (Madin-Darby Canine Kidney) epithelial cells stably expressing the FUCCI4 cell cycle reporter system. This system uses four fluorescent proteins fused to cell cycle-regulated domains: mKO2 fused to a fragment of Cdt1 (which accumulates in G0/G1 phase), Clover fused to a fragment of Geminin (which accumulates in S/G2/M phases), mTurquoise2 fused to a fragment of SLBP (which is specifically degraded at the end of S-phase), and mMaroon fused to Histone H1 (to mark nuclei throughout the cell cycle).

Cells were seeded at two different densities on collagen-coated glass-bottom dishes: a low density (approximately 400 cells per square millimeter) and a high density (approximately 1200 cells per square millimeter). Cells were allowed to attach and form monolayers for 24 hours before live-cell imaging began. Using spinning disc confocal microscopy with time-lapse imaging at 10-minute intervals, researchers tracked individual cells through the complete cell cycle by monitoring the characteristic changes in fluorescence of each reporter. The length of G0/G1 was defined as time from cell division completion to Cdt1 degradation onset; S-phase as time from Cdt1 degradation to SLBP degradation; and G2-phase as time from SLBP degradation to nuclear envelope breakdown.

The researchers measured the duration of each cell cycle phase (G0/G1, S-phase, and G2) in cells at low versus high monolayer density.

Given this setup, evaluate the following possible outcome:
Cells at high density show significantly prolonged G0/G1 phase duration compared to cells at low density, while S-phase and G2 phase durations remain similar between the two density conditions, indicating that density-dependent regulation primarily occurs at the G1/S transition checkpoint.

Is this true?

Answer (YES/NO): NO